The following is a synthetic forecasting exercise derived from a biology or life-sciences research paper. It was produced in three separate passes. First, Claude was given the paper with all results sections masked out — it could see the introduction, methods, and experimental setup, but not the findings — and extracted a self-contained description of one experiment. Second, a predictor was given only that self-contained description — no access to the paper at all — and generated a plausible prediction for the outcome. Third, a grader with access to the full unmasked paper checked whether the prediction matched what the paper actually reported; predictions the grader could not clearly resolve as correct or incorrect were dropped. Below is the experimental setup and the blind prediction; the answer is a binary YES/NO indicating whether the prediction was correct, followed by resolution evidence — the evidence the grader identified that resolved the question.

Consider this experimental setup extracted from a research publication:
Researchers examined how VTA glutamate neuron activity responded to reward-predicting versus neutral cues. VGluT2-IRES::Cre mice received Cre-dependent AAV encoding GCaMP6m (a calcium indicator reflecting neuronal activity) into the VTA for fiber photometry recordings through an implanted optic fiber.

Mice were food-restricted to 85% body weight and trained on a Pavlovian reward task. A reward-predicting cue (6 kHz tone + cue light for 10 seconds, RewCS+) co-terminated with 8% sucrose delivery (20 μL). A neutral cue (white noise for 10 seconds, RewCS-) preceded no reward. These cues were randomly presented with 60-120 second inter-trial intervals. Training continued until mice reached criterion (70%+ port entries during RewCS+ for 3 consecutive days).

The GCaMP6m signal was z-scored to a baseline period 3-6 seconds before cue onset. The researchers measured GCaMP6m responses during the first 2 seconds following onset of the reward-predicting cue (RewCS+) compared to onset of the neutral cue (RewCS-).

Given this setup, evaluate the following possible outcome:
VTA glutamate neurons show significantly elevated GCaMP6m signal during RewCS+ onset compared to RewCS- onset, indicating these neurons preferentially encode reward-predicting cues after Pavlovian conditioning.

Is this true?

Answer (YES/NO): YES